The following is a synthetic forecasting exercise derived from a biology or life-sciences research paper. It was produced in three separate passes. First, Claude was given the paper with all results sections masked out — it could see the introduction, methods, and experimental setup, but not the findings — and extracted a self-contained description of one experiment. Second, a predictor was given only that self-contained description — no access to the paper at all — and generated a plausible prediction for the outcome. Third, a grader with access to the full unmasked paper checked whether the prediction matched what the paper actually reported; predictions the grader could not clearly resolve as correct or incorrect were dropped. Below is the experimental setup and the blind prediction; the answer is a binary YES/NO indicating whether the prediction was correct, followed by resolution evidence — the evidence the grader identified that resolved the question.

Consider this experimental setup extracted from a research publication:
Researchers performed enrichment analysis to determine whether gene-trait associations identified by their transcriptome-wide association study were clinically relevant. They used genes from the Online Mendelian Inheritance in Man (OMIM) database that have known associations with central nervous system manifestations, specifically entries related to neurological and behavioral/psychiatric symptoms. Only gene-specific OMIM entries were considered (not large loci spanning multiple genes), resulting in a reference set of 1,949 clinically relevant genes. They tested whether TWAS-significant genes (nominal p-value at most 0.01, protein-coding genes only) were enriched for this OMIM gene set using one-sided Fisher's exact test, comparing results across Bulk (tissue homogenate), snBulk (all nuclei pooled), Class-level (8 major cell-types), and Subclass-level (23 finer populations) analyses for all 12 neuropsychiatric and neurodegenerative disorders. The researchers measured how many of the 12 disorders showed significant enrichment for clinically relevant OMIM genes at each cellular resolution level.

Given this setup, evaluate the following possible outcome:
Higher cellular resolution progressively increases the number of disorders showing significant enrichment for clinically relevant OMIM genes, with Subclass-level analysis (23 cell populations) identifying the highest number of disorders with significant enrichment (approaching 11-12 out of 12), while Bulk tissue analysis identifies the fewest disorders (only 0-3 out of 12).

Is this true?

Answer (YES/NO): NO